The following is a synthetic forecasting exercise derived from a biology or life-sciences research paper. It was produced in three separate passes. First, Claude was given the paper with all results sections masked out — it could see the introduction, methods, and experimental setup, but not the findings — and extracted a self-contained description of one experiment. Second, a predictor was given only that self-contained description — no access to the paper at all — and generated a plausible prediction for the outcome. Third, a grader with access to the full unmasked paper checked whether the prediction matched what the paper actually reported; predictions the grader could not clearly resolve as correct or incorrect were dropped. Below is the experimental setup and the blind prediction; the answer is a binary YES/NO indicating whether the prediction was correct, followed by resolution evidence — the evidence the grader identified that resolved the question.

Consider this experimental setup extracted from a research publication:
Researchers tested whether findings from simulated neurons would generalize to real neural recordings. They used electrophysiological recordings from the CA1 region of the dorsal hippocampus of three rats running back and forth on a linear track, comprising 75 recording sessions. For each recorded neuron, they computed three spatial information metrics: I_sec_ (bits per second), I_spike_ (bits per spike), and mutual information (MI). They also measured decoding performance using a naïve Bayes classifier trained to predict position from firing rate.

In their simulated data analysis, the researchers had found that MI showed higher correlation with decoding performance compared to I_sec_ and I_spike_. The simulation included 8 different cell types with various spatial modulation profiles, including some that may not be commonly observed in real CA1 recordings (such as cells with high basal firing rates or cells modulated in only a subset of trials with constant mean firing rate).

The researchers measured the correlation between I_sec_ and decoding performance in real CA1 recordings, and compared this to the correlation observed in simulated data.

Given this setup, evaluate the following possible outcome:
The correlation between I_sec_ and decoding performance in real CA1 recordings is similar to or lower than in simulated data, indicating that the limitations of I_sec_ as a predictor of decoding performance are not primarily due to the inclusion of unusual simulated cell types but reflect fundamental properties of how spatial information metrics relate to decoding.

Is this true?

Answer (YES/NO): NO